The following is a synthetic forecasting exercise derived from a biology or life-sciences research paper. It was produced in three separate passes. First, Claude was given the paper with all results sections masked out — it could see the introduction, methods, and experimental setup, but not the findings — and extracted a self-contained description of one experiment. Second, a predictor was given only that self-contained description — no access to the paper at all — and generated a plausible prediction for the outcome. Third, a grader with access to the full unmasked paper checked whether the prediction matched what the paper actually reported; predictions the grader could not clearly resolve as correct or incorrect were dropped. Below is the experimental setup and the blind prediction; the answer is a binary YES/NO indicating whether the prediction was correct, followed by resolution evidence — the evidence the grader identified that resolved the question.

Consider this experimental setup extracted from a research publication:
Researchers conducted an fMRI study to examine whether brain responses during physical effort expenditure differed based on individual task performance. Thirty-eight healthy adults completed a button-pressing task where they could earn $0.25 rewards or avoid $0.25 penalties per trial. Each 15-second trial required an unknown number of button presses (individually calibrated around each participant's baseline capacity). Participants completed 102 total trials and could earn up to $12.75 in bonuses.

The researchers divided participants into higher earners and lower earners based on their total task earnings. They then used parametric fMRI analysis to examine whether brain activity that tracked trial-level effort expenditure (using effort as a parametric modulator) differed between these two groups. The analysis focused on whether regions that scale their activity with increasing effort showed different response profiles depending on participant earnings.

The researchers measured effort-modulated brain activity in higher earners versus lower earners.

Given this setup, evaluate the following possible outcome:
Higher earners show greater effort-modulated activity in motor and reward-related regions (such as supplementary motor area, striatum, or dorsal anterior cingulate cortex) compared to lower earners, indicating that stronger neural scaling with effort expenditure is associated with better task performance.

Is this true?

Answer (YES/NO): NO